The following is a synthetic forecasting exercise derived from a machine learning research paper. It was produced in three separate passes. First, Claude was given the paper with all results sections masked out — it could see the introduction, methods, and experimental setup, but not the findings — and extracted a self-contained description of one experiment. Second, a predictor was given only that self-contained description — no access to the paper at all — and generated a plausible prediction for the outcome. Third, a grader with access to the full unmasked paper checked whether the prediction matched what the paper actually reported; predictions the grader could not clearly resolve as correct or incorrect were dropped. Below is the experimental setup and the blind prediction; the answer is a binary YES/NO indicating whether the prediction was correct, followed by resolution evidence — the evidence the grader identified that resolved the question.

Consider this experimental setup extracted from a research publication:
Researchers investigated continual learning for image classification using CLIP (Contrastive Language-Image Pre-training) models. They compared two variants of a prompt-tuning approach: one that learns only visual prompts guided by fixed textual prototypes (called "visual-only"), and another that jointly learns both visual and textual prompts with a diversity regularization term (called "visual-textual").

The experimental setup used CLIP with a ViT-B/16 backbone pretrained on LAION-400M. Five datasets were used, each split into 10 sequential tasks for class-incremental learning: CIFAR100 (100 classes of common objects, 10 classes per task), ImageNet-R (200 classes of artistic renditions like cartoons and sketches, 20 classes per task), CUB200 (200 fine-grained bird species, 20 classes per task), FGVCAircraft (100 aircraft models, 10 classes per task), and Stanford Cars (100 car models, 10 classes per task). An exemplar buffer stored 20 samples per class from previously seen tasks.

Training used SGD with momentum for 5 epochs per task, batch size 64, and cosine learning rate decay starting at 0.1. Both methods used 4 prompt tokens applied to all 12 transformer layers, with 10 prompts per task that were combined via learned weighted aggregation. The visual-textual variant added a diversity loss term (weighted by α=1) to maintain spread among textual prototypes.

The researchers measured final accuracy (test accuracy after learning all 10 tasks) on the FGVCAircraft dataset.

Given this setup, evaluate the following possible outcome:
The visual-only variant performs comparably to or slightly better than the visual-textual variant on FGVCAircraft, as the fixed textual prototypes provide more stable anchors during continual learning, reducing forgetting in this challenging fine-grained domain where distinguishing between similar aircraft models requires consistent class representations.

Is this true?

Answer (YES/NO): NO